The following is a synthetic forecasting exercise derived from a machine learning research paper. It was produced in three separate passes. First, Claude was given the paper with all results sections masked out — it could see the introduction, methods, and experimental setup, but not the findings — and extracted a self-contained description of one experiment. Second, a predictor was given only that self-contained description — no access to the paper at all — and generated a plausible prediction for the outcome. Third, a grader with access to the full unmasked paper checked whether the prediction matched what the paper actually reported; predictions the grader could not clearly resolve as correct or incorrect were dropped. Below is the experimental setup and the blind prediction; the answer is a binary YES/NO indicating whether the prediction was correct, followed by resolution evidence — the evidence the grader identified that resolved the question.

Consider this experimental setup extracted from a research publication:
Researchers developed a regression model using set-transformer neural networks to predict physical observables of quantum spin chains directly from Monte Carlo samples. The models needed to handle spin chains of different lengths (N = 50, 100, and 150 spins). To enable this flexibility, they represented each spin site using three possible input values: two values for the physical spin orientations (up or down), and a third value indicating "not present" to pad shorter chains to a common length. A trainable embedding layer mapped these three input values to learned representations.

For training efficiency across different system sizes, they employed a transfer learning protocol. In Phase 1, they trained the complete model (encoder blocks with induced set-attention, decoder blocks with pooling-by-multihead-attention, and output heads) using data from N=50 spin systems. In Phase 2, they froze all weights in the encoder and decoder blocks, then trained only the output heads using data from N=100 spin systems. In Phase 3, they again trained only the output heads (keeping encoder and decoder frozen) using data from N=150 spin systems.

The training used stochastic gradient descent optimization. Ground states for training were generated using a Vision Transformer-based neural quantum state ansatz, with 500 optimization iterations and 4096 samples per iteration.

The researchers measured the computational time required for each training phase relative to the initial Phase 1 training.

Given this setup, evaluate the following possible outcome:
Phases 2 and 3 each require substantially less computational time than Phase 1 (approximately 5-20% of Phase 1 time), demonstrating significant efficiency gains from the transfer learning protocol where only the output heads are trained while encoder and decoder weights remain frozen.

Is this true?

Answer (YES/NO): NO